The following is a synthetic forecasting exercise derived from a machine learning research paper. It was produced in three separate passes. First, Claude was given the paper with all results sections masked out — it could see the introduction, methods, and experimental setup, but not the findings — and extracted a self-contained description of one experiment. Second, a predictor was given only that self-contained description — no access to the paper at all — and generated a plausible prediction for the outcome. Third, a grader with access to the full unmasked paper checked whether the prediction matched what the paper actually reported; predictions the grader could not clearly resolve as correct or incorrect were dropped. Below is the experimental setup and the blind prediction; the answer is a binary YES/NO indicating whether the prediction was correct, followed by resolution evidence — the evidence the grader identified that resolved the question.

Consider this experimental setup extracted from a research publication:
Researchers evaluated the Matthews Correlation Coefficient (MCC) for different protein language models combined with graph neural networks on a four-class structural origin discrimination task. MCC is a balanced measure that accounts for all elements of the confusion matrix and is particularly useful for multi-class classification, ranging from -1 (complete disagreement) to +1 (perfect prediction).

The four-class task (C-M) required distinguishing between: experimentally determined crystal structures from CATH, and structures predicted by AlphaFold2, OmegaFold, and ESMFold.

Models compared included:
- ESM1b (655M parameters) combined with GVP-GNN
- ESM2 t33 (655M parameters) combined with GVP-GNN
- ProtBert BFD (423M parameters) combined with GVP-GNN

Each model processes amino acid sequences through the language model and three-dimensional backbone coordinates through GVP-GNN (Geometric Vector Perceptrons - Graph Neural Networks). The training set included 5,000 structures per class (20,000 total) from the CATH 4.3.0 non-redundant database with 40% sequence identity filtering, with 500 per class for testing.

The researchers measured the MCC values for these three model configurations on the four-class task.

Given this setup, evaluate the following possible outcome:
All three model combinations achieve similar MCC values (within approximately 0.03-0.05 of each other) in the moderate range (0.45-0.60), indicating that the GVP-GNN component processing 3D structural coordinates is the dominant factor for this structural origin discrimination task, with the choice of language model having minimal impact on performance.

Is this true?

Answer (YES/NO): NO